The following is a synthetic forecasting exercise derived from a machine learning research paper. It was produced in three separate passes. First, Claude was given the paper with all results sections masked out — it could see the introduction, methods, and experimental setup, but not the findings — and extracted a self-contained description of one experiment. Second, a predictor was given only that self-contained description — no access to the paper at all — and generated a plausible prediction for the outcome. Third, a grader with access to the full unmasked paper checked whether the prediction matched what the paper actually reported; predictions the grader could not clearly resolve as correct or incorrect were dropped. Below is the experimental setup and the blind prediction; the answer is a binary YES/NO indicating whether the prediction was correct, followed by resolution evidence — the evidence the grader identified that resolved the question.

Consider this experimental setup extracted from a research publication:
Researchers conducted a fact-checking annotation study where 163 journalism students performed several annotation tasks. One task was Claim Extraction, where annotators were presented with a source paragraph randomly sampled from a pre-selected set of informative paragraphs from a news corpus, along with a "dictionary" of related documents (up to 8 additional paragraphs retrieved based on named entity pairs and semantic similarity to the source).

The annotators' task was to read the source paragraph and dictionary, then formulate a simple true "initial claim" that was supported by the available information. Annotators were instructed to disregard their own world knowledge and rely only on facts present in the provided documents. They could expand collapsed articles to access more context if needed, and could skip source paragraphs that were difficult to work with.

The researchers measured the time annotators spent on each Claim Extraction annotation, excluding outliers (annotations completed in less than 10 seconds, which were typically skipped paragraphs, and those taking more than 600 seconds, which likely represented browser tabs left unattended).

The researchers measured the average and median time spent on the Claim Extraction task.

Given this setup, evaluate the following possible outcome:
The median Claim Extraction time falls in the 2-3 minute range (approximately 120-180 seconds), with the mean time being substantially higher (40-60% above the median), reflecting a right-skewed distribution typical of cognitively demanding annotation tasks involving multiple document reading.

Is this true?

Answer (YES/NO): NO